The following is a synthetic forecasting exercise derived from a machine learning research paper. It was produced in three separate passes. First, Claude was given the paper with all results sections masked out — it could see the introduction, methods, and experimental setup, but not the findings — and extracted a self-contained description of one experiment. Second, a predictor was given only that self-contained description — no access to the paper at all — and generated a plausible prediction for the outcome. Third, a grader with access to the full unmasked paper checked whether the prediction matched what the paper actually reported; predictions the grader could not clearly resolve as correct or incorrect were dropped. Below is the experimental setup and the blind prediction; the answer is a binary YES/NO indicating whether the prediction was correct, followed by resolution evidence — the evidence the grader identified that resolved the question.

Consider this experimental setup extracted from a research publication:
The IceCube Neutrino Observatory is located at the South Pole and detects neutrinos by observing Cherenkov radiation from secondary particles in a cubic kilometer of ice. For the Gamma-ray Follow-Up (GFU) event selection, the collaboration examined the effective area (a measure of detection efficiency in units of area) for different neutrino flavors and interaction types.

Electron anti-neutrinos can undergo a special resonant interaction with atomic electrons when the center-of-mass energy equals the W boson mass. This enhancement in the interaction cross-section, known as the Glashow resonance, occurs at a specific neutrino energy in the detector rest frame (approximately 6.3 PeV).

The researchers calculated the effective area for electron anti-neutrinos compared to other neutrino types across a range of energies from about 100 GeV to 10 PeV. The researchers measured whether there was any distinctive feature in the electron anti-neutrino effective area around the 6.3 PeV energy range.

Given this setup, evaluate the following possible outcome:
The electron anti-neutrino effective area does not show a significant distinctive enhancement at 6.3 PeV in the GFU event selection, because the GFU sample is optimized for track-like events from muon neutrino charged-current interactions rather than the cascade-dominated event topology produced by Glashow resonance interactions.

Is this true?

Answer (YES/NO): NO